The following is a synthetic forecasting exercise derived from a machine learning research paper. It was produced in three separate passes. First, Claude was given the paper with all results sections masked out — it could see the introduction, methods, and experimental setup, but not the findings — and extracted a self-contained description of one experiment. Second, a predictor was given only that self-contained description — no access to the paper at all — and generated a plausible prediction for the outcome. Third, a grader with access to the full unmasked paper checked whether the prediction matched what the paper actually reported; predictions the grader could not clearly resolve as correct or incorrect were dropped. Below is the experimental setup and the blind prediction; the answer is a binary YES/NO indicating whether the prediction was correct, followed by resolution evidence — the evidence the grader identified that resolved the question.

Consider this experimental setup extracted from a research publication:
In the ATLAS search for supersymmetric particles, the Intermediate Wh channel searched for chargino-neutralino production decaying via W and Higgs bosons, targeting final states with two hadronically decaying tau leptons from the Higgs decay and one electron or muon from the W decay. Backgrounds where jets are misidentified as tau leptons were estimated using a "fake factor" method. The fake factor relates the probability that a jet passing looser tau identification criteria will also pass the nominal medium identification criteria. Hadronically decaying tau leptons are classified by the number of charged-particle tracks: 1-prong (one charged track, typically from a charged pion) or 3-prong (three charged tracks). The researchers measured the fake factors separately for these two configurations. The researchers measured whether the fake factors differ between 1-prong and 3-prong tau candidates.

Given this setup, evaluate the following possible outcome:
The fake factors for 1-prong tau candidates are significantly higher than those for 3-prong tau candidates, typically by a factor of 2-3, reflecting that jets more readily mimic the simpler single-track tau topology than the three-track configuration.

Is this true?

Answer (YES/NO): NO